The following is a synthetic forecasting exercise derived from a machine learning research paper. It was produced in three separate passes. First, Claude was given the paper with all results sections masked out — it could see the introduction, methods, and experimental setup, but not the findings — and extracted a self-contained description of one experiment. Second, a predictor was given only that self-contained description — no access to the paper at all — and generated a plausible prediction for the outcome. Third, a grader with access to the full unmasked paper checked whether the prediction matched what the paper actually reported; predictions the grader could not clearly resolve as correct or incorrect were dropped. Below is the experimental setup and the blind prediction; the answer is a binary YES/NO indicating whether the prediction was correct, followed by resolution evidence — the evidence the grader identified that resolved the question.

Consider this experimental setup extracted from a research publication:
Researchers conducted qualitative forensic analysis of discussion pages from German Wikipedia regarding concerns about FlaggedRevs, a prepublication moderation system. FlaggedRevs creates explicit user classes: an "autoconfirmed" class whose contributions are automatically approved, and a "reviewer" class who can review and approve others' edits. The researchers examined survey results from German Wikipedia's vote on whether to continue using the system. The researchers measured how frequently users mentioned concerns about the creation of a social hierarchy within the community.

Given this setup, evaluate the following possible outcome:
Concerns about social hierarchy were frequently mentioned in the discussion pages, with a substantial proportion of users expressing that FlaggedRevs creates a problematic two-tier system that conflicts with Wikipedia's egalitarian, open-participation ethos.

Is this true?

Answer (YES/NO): YES